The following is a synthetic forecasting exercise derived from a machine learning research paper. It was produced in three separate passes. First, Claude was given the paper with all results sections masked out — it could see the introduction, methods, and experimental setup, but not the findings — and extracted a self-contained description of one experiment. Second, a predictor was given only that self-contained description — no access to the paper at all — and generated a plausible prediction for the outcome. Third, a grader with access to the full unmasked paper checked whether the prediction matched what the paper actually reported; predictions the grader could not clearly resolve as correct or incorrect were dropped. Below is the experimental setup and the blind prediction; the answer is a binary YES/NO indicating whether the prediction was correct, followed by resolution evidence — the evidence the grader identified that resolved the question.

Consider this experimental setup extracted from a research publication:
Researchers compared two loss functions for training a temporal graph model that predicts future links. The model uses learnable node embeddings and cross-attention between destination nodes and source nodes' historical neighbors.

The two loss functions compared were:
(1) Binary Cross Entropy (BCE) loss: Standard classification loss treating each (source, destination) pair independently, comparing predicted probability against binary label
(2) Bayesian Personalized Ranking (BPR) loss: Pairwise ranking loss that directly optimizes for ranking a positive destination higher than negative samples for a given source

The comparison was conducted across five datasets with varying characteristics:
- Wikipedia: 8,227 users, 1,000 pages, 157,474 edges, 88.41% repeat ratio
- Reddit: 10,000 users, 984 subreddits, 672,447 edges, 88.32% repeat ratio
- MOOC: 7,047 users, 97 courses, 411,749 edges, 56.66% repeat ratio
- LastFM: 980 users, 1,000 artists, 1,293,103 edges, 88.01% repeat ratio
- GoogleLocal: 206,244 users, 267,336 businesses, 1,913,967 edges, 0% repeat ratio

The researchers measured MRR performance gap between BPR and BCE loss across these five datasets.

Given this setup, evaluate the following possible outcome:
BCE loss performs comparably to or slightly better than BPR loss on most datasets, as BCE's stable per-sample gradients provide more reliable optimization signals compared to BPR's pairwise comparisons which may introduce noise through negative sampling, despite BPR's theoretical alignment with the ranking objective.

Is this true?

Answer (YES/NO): YES